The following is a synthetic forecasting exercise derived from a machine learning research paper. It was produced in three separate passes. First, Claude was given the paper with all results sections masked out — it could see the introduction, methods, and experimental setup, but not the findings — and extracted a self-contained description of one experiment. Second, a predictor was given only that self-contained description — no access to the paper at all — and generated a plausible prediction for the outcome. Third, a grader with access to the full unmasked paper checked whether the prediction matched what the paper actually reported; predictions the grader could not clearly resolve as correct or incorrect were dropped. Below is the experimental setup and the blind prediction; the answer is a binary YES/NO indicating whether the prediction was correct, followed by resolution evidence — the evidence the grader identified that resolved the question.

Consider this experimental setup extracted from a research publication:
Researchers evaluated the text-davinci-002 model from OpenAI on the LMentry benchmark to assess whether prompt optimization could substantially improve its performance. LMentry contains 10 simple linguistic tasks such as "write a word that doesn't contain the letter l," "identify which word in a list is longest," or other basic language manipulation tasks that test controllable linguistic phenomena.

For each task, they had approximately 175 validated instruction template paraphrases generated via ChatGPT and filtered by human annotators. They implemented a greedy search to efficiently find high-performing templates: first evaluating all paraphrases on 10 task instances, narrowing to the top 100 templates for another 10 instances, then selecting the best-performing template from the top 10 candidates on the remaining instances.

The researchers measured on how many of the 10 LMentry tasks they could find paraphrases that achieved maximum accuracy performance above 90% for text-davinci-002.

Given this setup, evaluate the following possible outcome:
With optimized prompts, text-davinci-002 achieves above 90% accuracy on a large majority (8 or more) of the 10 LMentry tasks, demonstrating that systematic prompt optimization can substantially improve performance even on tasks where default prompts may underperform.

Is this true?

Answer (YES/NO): YES